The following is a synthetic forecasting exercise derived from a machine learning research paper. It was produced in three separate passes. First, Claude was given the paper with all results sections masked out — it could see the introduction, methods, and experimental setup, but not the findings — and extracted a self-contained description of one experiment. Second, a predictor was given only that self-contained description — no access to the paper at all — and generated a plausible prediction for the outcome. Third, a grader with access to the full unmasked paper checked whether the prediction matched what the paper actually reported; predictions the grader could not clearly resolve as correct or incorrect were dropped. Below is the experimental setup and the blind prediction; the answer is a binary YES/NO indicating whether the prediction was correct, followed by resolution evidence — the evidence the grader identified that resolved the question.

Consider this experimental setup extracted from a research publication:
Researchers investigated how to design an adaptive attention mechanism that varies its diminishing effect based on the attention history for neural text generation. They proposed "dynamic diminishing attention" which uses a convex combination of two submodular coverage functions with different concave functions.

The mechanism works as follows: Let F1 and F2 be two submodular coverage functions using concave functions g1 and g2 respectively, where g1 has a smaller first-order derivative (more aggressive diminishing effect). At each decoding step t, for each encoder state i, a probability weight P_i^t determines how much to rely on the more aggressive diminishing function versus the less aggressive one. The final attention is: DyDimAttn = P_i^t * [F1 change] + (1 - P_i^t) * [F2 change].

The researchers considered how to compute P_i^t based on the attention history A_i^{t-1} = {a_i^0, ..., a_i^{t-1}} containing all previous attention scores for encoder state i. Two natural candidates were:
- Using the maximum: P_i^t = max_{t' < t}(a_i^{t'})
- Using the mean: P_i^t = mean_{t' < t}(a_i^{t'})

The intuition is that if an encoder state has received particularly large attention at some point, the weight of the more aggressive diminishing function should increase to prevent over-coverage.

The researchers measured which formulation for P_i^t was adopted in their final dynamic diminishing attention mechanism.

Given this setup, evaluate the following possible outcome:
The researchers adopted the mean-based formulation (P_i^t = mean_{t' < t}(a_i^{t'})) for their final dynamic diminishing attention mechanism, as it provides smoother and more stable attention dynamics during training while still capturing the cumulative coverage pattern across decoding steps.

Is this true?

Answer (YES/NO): NO